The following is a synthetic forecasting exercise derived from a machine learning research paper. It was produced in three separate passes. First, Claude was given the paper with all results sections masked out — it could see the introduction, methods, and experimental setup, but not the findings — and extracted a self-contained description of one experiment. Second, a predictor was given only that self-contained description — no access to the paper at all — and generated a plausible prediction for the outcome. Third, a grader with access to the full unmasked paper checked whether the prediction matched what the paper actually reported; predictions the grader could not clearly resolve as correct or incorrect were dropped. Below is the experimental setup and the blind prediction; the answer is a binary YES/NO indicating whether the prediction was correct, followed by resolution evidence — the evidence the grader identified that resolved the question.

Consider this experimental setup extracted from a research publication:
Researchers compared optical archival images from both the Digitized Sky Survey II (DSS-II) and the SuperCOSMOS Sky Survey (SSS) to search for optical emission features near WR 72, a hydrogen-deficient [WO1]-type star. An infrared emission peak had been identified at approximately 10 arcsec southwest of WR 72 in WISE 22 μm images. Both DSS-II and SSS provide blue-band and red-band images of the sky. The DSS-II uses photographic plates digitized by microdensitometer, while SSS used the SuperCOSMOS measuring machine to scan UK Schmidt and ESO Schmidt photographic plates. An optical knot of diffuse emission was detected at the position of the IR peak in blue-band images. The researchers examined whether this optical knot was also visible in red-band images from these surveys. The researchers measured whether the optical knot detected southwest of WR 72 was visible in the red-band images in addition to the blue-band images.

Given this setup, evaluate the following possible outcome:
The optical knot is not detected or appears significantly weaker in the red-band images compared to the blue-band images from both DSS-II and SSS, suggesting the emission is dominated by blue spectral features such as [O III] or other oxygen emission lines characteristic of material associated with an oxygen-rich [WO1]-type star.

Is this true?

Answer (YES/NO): YES